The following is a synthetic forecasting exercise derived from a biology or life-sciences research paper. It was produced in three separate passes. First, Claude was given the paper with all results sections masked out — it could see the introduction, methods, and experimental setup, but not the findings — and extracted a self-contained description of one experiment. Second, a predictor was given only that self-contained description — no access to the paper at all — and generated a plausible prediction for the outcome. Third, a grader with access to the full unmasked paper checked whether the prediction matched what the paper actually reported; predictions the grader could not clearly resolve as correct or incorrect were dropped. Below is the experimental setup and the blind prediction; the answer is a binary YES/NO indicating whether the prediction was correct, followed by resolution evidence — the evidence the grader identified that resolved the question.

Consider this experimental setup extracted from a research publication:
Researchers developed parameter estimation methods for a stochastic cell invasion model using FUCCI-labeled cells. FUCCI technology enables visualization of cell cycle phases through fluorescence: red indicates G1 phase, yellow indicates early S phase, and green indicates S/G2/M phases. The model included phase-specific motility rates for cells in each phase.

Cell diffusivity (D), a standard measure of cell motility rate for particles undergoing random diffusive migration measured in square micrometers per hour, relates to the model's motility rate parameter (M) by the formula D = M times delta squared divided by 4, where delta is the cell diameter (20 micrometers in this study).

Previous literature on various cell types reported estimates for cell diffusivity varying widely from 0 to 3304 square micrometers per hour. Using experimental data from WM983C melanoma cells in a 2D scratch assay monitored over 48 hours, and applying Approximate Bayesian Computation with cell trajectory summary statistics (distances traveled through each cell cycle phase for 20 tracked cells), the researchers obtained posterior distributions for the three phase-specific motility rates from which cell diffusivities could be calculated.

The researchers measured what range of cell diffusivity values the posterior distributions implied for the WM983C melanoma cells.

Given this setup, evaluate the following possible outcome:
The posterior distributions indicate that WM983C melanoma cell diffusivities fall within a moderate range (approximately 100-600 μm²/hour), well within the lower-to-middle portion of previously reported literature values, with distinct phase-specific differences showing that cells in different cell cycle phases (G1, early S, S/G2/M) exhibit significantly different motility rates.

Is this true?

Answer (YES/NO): NO